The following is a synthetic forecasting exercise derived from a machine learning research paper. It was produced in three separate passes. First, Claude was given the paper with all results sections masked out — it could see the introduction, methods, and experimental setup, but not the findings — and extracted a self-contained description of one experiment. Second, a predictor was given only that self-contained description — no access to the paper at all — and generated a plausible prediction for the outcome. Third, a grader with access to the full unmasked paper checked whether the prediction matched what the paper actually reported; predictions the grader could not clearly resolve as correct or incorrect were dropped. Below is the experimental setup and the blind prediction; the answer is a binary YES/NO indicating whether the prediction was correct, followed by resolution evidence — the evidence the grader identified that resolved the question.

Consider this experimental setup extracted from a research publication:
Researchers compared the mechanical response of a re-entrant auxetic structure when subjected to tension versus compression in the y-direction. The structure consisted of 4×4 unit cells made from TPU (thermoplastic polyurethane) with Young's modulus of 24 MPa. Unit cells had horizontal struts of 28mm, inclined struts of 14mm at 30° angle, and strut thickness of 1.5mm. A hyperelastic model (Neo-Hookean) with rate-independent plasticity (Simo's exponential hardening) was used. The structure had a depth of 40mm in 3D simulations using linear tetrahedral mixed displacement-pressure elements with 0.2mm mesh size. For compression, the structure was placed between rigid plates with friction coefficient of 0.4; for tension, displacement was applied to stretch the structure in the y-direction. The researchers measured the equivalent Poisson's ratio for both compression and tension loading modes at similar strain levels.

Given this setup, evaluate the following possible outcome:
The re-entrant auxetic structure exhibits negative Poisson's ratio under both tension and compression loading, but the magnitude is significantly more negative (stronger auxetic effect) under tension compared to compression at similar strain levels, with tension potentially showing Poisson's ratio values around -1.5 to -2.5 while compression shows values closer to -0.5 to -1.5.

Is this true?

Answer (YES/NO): NO